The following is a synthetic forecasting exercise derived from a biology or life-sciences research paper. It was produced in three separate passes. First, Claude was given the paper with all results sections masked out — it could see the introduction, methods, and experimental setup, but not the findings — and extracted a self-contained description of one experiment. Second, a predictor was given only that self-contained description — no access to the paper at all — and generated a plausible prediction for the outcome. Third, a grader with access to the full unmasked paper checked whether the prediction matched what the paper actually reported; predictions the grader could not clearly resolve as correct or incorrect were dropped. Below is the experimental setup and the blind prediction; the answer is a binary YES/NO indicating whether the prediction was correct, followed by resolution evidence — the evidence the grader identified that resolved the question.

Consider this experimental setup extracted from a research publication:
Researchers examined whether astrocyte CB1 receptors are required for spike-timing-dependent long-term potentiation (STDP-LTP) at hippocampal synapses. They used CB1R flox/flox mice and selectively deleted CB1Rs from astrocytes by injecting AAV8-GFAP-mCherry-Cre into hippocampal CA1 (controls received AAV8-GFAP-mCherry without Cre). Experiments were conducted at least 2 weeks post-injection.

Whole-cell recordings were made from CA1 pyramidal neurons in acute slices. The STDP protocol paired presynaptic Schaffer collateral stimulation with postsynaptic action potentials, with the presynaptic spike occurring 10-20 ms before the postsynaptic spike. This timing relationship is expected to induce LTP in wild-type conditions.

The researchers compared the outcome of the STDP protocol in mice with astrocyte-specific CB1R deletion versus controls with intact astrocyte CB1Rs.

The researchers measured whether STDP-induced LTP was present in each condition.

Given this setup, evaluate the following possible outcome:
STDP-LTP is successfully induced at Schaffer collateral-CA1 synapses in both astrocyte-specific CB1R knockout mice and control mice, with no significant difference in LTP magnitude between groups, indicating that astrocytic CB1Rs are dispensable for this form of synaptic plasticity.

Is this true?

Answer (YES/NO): NO